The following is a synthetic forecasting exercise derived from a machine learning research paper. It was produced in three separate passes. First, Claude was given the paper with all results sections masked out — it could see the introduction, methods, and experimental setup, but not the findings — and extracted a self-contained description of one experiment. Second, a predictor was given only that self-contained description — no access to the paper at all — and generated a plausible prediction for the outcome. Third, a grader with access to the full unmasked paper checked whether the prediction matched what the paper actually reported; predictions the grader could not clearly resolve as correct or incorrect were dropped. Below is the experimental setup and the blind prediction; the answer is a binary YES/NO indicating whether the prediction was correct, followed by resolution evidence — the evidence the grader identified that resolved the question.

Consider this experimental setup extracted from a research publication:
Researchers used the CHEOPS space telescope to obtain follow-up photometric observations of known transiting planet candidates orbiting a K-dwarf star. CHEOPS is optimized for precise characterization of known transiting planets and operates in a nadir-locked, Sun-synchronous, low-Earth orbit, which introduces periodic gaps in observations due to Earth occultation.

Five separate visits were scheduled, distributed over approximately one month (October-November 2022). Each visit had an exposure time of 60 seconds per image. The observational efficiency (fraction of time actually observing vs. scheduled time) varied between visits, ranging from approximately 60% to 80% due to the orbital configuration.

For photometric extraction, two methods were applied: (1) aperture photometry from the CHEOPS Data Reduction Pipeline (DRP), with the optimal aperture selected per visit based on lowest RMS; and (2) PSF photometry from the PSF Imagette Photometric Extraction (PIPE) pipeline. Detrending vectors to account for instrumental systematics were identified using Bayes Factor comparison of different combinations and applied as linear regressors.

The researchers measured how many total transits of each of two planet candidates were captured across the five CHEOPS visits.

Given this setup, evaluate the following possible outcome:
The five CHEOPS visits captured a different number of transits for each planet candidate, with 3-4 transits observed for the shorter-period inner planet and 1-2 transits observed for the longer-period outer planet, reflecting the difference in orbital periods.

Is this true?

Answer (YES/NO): YES